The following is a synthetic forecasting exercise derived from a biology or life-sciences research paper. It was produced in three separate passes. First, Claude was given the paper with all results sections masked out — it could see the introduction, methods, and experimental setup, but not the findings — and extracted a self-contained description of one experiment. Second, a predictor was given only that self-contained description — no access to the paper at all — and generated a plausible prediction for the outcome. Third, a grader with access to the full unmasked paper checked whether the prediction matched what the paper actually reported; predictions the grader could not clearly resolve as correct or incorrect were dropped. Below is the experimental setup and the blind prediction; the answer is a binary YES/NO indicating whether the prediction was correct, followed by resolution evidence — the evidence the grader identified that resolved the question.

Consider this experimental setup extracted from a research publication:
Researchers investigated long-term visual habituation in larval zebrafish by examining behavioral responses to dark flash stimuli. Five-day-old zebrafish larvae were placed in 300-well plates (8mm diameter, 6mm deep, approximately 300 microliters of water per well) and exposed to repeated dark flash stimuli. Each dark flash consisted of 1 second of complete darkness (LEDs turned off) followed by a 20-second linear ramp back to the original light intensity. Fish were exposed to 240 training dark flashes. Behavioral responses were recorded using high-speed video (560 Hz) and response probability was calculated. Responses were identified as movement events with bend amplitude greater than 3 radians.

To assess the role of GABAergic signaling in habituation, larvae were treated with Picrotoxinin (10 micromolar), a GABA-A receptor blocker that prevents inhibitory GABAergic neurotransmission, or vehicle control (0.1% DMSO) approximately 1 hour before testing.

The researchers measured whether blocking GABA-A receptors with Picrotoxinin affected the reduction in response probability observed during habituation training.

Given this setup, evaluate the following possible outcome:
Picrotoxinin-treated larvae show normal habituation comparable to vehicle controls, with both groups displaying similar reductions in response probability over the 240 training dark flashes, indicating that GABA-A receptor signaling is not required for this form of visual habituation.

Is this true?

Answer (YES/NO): NO